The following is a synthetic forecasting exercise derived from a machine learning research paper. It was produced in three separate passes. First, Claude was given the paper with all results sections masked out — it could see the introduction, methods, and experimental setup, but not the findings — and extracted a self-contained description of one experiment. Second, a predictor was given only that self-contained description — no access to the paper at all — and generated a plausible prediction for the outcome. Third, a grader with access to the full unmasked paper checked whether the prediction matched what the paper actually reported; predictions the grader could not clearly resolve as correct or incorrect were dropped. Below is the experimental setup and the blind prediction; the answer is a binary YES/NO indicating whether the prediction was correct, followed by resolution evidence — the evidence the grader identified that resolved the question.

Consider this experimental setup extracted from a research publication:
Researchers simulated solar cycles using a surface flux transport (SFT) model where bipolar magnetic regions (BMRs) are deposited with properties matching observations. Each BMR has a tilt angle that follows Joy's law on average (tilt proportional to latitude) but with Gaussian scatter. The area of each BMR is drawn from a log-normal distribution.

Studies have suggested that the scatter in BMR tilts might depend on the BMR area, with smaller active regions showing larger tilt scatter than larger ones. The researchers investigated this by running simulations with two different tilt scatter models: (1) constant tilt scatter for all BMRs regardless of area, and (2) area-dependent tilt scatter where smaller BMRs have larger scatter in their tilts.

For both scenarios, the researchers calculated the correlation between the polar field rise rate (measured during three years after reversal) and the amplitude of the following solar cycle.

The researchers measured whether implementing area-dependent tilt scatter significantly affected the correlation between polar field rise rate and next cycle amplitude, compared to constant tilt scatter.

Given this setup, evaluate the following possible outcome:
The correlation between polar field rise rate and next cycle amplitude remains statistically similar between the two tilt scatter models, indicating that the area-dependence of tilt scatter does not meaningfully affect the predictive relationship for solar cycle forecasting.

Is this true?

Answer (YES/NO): YES